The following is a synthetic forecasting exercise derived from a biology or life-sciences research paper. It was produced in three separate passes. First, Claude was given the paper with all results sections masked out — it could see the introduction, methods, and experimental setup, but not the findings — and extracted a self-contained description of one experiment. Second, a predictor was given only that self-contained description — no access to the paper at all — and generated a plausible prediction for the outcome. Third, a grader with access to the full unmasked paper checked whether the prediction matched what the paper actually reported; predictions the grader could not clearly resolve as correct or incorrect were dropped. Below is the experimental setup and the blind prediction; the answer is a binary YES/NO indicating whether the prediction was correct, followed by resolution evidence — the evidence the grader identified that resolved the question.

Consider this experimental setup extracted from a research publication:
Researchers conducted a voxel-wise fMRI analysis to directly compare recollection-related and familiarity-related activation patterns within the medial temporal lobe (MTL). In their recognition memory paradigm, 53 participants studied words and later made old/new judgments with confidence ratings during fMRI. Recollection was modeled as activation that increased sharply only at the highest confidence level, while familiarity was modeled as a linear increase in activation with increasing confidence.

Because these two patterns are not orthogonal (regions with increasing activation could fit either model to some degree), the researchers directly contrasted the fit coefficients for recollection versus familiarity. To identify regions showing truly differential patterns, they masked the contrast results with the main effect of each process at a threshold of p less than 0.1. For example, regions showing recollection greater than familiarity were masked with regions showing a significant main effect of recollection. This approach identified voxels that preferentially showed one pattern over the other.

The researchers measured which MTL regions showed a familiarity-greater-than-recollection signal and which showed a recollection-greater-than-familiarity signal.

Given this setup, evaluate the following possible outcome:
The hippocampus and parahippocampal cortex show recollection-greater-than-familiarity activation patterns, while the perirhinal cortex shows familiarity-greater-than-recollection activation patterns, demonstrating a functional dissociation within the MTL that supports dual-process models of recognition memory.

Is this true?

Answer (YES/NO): NO